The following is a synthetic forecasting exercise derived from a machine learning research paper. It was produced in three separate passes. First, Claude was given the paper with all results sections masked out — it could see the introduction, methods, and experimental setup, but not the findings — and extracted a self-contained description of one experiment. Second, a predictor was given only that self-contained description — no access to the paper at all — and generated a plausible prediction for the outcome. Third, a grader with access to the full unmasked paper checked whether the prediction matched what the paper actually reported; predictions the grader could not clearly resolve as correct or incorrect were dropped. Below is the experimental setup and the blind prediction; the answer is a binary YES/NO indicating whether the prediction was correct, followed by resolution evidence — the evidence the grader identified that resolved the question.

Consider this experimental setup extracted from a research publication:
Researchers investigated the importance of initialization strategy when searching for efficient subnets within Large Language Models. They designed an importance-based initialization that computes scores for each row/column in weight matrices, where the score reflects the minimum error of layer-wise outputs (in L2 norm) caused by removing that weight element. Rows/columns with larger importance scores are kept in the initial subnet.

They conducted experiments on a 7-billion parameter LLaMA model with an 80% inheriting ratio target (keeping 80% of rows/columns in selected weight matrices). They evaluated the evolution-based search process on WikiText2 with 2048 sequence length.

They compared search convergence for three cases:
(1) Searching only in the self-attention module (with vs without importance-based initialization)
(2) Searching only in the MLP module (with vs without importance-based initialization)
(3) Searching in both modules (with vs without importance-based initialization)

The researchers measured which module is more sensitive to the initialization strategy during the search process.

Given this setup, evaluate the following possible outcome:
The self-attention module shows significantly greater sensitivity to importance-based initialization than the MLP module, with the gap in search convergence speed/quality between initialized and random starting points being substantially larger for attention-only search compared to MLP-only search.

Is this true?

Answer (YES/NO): YES